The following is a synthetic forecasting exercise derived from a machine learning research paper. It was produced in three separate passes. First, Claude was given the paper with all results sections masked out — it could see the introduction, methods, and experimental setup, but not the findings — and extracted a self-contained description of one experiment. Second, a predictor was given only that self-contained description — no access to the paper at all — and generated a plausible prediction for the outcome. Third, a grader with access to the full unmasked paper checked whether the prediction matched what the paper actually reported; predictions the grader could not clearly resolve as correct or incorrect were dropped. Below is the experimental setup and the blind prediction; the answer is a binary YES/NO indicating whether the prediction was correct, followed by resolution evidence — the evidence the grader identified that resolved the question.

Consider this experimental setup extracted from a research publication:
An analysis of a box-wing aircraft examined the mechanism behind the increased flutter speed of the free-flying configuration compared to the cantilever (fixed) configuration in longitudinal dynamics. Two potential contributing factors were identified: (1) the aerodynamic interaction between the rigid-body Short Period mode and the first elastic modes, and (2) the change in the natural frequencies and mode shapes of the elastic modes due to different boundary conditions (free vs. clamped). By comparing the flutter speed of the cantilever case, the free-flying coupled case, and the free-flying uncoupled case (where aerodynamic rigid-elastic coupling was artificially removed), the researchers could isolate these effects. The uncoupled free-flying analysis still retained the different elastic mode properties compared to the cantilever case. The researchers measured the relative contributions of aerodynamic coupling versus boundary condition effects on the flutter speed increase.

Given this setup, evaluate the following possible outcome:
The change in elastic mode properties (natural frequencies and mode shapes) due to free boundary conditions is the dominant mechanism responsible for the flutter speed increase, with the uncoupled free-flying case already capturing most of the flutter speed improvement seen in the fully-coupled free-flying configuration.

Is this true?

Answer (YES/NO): NO